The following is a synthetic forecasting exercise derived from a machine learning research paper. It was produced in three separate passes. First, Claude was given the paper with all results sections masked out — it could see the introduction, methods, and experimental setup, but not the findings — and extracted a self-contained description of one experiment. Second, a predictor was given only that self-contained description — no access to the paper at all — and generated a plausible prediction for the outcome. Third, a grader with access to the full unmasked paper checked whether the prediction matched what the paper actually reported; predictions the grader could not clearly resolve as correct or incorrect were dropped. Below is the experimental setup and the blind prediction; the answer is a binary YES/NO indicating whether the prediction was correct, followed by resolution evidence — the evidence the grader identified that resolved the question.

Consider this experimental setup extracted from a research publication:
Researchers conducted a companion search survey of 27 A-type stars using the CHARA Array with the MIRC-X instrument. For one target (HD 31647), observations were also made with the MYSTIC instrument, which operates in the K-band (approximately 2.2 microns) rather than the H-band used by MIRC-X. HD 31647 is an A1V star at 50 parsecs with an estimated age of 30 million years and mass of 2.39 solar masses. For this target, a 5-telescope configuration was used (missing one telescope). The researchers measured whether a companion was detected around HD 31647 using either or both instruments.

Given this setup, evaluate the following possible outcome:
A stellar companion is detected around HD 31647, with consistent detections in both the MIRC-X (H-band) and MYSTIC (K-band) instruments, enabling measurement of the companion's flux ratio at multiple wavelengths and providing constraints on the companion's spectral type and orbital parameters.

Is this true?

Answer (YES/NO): NO